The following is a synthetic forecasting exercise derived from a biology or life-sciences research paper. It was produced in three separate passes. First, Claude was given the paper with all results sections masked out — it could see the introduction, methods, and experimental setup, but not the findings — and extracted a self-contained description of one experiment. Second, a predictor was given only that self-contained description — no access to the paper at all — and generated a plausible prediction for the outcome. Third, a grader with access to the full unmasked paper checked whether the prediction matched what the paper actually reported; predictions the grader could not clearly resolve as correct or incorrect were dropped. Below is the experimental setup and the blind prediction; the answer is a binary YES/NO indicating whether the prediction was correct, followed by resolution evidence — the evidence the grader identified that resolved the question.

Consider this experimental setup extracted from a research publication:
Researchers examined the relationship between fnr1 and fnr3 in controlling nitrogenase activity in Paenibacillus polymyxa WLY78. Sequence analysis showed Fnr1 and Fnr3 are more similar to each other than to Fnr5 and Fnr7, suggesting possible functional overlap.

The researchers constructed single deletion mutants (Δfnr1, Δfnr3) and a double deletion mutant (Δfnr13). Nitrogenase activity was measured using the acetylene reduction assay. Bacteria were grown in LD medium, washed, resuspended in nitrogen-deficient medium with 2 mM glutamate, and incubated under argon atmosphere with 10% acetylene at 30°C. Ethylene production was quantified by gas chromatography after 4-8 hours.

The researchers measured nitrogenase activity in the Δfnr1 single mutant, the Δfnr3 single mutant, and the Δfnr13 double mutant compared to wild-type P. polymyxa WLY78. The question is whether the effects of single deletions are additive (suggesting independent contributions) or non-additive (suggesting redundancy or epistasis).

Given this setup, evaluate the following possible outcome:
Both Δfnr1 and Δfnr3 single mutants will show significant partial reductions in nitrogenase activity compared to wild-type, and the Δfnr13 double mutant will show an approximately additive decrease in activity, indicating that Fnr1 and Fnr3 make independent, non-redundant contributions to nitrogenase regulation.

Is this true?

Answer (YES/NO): YES